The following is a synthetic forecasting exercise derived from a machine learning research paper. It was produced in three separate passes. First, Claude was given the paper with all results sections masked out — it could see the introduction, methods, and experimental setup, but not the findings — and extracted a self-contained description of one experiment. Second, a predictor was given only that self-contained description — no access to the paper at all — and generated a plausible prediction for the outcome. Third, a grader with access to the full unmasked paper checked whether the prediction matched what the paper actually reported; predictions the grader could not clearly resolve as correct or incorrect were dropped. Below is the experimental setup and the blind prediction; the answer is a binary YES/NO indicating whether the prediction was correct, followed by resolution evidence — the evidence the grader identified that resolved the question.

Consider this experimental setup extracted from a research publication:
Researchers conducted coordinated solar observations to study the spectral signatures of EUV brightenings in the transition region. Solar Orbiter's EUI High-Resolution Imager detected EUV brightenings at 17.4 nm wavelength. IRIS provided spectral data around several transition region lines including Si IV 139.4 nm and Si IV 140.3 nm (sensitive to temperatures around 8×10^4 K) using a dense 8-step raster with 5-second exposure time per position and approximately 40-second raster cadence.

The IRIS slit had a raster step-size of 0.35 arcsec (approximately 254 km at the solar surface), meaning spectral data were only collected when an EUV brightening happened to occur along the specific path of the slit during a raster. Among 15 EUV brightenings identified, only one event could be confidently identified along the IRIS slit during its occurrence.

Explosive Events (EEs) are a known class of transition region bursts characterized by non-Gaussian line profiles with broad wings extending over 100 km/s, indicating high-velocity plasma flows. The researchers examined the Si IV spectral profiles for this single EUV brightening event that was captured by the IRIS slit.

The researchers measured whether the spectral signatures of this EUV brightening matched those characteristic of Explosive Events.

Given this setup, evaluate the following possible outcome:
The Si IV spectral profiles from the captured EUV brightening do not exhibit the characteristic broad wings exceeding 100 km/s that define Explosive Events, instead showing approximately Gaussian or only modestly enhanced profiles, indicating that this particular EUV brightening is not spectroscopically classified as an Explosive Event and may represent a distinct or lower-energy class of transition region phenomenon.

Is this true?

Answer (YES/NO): NO